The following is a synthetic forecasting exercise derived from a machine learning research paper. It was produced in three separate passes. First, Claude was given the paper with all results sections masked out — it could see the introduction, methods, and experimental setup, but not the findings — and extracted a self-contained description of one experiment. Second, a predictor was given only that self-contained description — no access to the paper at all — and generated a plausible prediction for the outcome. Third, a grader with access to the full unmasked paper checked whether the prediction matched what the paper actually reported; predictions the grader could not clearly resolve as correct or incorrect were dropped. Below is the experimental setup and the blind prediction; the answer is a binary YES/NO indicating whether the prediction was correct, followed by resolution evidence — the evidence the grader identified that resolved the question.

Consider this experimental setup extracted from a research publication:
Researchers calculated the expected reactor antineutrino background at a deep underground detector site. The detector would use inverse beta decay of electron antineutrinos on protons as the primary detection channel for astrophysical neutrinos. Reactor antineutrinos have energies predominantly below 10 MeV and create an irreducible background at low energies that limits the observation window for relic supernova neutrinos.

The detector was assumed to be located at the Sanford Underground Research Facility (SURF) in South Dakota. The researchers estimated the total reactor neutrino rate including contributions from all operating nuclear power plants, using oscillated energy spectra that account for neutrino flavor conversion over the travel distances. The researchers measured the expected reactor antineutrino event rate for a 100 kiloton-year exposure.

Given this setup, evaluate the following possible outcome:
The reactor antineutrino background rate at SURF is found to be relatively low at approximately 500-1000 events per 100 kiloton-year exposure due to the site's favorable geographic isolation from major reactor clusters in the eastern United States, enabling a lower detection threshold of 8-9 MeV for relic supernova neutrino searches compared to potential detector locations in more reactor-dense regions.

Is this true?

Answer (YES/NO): NO